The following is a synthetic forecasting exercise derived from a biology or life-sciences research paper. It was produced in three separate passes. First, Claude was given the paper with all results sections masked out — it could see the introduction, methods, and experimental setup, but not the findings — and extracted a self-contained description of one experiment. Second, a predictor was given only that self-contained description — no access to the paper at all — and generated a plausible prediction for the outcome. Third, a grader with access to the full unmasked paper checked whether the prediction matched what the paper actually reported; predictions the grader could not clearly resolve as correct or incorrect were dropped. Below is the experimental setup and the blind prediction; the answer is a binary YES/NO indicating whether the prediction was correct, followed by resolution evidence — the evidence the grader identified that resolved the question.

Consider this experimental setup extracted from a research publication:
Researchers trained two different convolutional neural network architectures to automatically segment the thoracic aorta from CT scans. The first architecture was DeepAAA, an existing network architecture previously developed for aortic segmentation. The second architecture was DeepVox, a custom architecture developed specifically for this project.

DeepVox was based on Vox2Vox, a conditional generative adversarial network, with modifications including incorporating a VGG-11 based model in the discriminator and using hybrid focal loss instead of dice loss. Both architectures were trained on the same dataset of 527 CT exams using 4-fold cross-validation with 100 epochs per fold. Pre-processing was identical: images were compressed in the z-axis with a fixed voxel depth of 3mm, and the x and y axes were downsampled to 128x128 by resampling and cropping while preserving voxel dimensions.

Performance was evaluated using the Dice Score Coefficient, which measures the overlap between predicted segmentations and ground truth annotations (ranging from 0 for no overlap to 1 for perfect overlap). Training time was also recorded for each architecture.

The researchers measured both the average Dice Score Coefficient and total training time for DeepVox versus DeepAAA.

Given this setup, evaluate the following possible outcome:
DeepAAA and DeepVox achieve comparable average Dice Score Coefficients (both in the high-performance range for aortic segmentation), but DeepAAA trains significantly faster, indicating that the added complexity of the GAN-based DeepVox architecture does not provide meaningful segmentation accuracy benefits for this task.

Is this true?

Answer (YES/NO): NO